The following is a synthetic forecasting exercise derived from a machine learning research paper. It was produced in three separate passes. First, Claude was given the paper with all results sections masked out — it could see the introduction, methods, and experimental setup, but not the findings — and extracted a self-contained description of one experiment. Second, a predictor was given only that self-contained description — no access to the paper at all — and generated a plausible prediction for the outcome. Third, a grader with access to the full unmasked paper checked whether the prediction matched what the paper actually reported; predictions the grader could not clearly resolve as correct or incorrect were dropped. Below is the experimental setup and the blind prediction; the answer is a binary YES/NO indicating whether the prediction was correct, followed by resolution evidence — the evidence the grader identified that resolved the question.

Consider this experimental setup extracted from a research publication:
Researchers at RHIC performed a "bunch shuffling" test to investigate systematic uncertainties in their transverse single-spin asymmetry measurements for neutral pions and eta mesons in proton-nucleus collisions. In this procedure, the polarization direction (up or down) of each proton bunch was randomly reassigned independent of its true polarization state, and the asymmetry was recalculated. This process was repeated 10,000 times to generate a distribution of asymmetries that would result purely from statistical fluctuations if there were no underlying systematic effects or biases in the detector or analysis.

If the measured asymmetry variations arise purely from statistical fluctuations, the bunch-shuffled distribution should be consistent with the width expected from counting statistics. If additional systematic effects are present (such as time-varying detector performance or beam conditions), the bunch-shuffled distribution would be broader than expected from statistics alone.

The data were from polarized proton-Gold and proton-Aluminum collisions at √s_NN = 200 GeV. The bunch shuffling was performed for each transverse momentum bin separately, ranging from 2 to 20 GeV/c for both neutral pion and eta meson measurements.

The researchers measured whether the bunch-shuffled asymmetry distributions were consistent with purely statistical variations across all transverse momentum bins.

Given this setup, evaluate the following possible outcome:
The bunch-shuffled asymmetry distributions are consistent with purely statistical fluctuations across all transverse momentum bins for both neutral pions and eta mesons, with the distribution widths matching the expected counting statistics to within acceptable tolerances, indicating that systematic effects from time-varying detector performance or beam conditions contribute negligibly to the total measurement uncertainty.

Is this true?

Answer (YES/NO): NO